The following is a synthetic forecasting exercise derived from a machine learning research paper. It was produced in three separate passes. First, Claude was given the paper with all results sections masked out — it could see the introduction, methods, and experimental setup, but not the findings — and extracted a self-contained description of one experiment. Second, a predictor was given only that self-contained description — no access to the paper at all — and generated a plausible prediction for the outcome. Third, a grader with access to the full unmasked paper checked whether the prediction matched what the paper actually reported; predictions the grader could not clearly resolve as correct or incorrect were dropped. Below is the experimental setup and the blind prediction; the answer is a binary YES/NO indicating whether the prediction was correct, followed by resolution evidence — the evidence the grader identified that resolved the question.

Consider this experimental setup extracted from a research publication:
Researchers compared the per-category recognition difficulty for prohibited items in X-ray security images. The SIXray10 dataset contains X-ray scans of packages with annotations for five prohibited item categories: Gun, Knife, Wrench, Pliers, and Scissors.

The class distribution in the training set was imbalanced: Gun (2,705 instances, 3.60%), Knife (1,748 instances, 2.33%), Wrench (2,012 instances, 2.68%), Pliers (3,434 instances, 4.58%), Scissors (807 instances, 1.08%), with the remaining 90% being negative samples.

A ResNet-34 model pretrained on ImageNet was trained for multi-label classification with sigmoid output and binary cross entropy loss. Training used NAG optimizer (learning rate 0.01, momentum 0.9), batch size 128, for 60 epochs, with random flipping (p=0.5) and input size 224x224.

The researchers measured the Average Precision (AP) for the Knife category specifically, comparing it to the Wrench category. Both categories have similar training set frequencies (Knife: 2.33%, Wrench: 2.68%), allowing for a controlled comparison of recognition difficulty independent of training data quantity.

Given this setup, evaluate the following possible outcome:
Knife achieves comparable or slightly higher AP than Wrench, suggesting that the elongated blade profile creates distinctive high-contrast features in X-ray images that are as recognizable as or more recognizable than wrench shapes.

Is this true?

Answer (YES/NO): NO